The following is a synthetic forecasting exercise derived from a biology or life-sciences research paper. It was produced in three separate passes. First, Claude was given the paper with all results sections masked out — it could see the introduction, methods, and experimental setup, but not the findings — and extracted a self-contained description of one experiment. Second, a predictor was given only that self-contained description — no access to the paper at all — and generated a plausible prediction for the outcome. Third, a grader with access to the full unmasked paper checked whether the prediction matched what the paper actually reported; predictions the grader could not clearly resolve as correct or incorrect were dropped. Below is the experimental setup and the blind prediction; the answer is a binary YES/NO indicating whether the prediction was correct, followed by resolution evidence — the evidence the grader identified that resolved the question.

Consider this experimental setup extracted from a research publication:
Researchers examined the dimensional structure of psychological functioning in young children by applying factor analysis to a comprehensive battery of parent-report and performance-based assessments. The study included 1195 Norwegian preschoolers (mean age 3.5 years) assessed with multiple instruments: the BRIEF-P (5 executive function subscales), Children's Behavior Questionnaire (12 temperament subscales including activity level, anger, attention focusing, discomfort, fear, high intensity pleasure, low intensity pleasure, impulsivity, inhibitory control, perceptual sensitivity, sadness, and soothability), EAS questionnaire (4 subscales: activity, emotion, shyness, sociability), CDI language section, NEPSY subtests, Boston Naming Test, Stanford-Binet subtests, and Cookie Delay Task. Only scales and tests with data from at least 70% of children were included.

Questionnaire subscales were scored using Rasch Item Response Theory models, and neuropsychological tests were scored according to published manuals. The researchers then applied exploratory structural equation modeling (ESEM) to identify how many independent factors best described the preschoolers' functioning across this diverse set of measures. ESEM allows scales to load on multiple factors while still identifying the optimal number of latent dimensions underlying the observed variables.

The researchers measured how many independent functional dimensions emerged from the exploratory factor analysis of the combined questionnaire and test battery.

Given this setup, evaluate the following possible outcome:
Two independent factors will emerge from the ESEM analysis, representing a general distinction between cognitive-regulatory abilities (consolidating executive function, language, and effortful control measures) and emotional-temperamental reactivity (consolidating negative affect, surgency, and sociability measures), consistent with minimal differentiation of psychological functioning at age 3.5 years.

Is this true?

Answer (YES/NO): NO